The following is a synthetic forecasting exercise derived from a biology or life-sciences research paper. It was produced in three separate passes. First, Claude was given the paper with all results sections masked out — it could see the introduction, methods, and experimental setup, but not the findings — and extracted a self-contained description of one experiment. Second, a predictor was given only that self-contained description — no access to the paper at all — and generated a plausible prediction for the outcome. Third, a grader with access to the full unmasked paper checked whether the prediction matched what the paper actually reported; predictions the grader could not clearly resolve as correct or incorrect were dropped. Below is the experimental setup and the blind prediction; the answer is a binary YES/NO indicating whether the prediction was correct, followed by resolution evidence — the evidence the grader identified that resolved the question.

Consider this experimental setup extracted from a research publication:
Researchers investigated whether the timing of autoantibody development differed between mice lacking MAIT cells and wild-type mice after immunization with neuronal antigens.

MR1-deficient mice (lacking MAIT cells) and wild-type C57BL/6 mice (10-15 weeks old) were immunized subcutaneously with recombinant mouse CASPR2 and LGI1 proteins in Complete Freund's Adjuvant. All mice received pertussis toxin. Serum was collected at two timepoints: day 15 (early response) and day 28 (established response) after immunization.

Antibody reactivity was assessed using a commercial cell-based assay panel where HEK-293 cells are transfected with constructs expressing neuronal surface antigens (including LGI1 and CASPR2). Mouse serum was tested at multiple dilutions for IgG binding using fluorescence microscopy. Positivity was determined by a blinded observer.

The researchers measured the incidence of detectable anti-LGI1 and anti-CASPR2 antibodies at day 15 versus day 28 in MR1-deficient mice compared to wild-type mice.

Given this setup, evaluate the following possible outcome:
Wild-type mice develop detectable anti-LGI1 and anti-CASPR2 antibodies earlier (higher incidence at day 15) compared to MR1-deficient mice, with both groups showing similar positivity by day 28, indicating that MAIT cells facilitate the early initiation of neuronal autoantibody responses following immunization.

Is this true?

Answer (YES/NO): NO